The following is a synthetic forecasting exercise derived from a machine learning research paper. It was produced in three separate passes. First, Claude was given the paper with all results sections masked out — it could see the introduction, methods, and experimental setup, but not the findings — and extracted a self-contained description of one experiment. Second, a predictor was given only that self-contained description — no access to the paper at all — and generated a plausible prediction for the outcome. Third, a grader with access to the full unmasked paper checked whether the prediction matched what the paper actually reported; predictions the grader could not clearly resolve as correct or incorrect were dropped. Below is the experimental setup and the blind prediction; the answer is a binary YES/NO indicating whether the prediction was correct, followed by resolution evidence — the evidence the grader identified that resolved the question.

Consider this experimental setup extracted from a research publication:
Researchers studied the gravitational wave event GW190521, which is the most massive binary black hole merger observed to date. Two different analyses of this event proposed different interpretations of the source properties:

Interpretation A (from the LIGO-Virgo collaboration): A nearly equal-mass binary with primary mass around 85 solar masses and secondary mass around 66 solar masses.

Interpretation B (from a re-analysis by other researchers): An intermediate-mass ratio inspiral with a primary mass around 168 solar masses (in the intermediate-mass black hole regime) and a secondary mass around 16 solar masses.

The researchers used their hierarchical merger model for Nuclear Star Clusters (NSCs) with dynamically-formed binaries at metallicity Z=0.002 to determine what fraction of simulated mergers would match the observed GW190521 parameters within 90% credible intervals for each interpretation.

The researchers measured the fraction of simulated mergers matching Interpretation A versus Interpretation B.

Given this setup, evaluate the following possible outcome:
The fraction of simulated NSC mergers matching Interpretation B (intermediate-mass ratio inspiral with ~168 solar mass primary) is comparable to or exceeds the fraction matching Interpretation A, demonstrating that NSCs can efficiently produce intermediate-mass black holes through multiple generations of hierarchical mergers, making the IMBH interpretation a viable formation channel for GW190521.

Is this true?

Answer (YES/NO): NO